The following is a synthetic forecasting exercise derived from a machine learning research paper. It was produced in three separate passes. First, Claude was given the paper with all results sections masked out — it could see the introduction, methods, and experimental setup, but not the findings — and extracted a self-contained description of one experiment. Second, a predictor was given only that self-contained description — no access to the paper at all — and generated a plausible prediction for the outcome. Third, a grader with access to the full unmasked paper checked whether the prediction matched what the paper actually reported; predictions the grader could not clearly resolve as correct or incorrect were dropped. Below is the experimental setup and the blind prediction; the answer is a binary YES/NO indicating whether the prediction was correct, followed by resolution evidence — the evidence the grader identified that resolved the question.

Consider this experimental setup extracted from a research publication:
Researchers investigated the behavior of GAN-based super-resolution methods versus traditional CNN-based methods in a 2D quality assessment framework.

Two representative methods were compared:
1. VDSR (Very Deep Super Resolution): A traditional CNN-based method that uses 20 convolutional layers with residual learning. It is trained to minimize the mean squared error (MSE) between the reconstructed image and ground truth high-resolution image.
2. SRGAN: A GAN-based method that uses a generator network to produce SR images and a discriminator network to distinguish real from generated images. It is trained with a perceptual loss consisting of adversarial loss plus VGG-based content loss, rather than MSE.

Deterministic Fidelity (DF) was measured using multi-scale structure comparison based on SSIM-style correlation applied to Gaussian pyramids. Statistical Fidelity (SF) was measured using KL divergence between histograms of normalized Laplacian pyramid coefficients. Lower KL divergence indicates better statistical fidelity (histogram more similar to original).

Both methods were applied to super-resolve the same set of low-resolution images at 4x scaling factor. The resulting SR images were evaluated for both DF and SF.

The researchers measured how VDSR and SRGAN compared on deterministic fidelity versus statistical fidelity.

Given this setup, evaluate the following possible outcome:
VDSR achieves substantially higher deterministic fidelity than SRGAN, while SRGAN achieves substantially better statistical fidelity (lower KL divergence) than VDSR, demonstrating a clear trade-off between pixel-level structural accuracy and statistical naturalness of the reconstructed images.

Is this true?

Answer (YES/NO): YES